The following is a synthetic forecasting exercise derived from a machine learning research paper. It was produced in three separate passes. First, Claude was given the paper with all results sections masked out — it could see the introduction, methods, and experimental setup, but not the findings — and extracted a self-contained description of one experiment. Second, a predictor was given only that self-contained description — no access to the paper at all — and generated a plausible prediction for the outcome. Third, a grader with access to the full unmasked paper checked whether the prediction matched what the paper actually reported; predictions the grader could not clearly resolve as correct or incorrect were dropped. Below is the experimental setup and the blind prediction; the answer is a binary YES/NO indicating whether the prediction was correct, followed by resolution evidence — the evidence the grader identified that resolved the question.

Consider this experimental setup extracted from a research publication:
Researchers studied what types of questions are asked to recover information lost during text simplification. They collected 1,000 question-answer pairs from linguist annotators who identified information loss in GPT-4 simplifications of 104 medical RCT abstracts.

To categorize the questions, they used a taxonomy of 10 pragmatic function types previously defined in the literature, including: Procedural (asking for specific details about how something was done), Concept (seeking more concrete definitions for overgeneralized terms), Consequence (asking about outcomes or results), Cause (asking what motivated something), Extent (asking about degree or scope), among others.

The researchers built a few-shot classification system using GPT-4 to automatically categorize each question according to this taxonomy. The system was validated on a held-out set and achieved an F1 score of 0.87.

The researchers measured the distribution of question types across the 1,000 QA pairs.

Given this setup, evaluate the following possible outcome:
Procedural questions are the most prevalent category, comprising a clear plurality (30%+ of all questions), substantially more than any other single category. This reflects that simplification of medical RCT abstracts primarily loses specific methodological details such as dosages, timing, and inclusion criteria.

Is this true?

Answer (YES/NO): YES